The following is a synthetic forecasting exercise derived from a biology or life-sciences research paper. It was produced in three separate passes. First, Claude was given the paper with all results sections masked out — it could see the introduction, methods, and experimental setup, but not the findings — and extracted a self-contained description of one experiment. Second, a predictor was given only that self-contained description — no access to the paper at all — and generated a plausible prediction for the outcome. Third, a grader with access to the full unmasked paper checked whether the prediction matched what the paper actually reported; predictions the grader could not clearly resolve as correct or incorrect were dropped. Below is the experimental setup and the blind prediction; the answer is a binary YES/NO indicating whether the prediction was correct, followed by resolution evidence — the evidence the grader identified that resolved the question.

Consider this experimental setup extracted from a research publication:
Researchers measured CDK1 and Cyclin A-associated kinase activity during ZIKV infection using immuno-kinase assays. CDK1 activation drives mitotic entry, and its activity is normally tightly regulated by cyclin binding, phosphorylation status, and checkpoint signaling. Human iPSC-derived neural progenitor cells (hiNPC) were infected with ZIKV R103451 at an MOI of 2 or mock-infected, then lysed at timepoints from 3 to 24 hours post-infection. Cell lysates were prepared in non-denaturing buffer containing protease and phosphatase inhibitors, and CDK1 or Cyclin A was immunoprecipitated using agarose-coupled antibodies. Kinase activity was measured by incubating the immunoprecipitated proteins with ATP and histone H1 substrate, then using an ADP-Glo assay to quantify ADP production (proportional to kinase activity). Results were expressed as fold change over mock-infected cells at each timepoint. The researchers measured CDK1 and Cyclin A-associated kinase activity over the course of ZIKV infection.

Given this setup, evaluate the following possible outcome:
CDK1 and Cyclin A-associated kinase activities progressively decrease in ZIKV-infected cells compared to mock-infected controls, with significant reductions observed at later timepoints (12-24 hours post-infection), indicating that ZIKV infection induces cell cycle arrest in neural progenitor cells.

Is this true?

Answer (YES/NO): NO